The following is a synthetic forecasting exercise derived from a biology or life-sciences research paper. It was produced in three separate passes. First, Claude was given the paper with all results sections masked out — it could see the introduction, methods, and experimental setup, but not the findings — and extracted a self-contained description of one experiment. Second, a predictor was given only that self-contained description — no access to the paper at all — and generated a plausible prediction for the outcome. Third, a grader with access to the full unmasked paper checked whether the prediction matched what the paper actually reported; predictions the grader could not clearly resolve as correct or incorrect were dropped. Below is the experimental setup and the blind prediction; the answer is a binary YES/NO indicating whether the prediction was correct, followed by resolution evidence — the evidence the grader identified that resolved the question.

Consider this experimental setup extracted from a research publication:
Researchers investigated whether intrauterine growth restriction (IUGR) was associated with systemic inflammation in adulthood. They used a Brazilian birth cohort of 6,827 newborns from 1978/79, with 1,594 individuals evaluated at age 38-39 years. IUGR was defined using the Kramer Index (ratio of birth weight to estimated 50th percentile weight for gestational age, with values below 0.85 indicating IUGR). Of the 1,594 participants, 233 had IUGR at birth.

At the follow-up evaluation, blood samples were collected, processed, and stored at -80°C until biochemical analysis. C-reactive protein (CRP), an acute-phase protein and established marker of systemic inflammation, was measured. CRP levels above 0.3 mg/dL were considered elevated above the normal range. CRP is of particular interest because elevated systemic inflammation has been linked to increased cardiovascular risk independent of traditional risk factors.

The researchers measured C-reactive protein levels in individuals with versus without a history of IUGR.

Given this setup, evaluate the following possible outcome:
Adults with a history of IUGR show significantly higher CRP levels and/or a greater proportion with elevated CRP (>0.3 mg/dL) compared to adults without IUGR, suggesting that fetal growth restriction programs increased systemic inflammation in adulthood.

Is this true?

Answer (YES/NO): YES